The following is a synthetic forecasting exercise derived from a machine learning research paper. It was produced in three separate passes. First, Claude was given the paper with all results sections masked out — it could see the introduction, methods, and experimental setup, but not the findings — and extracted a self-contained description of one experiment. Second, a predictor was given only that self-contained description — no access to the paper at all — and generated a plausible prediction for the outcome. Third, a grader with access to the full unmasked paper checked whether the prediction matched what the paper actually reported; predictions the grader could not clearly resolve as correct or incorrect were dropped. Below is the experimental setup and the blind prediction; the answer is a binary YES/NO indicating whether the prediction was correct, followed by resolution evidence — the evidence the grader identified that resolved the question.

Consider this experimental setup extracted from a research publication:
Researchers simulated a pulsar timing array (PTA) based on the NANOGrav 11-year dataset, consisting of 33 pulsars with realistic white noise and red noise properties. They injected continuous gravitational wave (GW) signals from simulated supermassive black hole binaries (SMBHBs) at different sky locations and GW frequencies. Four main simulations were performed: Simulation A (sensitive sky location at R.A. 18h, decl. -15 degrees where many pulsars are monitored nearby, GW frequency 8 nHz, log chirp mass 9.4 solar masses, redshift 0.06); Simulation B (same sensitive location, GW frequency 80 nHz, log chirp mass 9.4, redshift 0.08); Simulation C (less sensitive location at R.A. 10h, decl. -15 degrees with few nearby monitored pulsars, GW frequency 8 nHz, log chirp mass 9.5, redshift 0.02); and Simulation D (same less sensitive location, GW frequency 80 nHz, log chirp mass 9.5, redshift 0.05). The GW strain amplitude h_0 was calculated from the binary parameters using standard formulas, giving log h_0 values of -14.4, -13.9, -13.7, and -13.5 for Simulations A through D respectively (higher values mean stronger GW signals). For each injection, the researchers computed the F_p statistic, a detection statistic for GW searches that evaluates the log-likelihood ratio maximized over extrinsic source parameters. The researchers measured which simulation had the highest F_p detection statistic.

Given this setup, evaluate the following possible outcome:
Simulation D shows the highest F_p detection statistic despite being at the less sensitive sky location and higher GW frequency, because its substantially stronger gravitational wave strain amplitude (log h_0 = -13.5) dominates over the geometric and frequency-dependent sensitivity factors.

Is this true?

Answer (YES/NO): NO